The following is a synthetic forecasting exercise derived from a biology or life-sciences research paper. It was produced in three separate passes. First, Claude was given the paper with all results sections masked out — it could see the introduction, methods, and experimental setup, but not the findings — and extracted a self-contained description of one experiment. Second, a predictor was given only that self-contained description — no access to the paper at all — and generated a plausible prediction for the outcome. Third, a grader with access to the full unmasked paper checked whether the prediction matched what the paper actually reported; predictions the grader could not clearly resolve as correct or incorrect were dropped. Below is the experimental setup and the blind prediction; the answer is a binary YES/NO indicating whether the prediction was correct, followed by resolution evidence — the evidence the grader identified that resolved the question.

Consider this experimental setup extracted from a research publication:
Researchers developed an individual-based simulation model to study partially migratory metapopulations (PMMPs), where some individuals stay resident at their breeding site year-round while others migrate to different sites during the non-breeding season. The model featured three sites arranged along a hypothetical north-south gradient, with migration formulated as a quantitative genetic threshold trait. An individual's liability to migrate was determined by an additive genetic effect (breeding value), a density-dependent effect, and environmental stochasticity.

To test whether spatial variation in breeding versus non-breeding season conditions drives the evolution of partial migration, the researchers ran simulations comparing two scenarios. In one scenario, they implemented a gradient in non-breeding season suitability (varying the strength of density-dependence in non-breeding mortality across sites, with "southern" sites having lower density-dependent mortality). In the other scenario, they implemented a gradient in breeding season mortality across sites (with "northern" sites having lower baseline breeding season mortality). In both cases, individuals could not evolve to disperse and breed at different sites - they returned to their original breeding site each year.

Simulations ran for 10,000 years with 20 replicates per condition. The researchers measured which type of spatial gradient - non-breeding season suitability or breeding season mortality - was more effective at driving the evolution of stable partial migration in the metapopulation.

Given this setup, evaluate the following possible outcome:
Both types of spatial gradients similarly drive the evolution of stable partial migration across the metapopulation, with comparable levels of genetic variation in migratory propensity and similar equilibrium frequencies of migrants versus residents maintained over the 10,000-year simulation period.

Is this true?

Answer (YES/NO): NO